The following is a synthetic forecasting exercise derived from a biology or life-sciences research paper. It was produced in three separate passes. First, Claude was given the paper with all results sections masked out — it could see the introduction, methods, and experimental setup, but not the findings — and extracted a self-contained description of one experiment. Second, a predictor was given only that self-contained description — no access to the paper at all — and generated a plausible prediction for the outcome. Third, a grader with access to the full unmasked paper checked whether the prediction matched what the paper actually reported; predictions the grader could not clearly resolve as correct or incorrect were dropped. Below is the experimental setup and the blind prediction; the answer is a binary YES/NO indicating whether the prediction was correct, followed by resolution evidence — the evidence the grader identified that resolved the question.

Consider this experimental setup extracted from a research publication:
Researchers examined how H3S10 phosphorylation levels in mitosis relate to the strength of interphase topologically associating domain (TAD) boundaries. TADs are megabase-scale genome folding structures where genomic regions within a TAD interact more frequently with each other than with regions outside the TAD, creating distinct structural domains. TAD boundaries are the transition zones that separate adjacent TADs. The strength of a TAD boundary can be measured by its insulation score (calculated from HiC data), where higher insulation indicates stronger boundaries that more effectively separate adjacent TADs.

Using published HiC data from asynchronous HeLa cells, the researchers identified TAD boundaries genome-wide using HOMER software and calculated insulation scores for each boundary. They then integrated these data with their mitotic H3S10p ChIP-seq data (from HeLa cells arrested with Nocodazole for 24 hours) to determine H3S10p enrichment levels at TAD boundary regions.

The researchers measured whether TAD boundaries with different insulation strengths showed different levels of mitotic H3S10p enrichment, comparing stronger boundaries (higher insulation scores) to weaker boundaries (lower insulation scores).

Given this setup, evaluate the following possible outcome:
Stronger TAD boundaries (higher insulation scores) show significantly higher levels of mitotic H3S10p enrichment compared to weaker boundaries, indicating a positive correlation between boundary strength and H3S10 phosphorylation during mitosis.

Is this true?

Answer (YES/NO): YES